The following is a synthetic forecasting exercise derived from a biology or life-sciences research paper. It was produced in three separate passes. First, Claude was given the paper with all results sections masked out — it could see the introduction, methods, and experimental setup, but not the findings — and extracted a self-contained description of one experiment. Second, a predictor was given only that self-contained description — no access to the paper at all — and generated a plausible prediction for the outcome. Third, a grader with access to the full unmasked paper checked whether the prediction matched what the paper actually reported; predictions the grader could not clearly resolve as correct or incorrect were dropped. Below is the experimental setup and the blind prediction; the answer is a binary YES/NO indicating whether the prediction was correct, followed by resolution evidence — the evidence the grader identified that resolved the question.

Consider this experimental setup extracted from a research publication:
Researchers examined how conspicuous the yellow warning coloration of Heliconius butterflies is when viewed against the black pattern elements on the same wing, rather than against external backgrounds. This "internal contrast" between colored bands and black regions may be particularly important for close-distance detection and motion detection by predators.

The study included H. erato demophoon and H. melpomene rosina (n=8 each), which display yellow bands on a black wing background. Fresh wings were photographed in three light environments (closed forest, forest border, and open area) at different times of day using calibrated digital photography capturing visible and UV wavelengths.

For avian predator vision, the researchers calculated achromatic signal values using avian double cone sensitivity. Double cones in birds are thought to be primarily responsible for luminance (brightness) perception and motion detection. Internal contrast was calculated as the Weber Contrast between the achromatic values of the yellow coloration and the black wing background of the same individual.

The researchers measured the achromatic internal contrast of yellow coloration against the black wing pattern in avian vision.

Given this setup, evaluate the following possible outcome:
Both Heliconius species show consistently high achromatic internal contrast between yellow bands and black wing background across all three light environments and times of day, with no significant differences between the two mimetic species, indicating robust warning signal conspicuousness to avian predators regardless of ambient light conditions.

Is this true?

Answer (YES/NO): NO